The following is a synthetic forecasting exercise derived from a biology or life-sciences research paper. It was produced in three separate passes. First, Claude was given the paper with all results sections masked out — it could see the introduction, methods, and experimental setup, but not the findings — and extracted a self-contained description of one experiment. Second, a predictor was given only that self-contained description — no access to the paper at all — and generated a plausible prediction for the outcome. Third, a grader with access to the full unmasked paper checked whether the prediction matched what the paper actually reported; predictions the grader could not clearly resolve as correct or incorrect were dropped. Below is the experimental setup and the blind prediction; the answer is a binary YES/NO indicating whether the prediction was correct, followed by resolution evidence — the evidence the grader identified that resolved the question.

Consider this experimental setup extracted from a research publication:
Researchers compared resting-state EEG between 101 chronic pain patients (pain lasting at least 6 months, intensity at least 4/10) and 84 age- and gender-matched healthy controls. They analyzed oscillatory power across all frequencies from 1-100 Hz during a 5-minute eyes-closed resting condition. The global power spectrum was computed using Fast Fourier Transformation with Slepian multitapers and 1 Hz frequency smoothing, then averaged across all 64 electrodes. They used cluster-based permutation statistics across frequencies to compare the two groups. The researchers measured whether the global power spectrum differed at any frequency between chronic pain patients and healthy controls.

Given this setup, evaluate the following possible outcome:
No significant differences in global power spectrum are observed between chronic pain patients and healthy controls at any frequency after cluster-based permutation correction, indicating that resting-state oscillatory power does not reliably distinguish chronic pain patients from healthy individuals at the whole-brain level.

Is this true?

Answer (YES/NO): YES